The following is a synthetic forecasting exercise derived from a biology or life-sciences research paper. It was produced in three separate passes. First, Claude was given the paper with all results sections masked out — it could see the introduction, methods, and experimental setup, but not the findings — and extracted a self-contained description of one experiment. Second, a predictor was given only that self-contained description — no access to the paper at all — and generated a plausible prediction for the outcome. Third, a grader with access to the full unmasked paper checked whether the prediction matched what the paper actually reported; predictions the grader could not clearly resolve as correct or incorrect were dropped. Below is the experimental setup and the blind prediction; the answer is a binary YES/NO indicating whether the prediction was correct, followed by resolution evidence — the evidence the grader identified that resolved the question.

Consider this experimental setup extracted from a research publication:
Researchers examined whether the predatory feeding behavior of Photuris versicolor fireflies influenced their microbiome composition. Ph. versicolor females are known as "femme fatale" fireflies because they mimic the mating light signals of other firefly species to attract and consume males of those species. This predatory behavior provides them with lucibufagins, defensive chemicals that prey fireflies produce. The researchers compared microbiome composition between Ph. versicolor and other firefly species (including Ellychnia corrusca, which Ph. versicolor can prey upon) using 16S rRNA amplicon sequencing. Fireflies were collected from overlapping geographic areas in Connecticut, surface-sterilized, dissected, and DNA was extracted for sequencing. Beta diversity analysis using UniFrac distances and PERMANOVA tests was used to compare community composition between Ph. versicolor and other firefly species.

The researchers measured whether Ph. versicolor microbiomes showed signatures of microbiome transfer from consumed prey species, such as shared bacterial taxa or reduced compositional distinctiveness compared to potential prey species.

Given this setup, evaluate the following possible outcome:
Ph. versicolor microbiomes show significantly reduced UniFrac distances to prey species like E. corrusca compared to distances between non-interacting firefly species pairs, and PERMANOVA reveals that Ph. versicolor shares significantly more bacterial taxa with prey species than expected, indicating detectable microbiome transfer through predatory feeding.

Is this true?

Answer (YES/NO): NO